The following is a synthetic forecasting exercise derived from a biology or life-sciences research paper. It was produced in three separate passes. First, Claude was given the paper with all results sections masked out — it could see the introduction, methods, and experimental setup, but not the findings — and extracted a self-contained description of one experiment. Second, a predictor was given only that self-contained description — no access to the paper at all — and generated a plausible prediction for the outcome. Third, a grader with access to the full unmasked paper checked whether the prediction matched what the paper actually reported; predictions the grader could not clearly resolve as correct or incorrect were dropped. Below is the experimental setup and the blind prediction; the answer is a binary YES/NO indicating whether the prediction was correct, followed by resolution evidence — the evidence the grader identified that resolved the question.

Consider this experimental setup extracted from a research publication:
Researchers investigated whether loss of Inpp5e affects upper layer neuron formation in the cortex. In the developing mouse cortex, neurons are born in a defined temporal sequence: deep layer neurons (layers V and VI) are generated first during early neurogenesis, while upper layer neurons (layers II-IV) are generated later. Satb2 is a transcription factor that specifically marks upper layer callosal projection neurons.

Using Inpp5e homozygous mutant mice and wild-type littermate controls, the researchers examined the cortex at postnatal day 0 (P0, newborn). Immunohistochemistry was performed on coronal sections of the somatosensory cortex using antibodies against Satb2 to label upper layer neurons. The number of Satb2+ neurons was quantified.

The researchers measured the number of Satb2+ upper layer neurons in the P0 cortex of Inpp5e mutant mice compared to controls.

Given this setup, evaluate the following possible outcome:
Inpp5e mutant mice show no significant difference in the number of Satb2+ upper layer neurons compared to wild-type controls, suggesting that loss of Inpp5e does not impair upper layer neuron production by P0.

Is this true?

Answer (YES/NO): YES